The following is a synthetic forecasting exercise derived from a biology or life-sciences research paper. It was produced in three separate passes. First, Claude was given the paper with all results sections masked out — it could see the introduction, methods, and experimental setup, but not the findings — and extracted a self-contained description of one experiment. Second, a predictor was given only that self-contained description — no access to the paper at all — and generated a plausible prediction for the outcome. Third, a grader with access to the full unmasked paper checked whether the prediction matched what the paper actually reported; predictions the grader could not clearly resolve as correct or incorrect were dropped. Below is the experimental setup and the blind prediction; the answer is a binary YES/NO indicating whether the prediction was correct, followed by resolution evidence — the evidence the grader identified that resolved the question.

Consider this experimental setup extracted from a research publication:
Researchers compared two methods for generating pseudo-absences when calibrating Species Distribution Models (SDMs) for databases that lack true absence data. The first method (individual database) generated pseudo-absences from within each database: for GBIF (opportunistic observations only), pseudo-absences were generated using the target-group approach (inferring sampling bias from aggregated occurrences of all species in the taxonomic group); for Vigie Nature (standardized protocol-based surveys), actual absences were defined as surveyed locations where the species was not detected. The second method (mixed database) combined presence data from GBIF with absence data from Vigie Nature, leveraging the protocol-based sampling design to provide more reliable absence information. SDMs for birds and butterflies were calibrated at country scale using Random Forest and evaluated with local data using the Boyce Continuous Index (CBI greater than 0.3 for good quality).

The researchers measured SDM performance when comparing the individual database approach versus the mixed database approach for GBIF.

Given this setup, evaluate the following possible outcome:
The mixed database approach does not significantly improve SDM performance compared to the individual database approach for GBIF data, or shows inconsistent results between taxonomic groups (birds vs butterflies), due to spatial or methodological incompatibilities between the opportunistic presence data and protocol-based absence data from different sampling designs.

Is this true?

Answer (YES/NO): YES